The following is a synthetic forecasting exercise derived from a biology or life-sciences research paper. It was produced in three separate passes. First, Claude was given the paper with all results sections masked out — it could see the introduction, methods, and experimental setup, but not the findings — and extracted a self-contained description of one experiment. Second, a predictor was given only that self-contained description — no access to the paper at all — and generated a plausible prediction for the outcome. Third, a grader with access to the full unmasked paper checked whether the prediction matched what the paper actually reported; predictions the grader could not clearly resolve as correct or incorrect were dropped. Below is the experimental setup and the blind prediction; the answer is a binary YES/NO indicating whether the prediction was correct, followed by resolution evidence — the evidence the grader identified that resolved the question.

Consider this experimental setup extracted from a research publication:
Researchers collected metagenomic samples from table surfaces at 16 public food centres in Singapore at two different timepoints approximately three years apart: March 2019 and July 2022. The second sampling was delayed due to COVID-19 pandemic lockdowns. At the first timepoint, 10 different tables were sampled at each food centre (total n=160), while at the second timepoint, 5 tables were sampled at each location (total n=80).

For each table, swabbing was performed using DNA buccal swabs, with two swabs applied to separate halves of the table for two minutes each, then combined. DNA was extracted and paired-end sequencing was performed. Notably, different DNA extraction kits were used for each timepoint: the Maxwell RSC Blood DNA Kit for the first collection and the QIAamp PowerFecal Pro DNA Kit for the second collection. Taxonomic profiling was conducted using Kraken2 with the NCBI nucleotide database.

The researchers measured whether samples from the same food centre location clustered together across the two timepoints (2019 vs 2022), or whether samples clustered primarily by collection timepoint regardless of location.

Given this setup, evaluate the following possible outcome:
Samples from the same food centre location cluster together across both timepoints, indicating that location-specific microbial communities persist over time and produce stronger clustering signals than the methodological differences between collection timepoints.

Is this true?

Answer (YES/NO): NO